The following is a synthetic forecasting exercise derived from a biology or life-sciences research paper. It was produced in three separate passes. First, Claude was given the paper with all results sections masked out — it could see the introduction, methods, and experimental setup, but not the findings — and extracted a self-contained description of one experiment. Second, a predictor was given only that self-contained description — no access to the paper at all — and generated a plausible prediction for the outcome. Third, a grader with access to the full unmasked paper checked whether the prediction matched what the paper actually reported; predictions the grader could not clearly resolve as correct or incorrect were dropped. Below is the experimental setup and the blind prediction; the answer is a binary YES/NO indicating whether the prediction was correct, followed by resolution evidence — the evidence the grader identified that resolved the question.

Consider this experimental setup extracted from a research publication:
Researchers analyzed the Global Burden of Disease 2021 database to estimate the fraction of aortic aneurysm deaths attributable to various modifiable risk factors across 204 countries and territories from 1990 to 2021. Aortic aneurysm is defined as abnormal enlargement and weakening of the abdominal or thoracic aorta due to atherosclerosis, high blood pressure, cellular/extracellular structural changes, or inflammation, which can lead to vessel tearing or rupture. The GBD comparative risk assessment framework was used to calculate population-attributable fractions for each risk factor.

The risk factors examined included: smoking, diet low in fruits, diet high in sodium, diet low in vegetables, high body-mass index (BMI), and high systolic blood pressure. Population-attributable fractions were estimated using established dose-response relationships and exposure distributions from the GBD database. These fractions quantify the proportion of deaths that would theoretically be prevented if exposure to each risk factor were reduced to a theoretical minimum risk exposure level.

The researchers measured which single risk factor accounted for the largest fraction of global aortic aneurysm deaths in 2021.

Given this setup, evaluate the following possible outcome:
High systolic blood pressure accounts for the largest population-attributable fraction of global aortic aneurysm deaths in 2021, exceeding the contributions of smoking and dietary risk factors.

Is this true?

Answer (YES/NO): NO